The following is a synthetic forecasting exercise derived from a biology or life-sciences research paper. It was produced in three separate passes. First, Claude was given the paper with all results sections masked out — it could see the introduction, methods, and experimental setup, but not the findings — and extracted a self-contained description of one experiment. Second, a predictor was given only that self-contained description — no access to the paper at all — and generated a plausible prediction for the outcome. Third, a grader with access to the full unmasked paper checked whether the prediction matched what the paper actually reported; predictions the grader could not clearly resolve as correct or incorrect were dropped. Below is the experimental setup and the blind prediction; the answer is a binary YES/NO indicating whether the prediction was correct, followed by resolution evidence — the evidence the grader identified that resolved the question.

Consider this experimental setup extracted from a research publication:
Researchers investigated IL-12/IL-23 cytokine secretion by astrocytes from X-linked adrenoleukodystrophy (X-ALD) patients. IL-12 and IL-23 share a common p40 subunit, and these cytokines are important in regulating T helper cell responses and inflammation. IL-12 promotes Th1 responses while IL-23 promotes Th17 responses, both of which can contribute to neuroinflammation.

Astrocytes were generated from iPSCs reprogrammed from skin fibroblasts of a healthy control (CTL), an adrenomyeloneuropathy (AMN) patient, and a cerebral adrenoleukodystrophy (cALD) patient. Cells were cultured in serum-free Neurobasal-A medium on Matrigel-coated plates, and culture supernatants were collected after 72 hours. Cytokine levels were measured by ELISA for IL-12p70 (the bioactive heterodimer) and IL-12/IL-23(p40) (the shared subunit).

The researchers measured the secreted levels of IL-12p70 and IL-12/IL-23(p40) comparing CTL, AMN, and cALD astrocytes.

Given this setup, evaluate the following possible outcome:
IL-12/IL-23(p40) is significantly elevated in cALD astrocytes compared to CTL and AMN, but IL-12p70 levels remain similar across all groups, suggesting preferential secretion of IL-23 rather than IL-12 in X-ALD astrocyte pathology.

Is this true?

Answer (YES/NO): NO